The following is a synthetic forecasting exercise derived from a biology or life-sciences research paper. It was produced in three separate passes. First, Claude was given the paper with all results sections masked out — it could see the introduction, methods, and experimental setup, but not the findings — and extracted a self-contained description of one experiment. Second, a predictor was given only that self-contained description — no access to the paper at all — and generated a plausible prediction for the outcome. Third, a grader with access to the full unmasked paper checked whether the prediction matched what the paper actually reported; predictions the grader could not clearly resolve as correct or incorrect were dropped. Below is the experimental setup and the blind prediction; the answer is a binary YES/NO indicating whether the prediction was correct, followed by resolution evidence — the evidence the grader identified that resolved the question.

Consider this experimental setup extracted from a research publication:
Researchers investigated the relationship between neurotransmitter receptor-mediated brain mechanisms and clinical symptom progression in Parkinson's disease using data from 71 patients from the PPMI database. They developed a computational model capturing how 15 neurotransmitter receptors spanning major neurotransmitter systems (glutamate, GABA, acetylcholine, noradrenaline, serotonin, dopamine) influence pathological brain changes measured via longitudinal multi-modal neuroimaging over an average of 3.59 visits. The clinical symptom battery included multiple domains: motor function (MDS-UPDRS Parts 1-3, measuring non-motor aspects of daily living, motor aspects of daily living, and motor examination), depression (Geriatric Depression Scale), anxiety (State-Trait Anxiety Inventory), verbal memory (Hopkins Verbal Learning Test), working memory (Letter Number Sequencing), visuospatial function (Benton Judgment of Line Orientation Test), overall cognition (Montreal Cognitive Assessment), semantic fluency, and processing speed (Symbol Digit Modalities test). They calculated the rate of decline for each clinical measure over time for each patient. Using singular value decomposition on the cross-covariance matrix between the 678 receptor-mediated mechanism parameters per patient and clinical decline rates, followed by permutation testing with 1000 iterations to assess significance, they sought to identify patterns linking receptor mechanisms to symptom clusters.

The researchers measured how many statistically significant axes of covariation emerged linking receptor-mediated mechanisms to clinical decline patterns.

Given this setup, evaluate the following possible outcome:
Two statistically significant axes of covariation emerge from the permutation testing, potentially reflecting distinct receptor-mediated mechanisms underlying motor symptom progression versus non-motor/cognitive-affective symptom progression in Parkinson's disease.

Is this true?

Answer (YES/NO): NO